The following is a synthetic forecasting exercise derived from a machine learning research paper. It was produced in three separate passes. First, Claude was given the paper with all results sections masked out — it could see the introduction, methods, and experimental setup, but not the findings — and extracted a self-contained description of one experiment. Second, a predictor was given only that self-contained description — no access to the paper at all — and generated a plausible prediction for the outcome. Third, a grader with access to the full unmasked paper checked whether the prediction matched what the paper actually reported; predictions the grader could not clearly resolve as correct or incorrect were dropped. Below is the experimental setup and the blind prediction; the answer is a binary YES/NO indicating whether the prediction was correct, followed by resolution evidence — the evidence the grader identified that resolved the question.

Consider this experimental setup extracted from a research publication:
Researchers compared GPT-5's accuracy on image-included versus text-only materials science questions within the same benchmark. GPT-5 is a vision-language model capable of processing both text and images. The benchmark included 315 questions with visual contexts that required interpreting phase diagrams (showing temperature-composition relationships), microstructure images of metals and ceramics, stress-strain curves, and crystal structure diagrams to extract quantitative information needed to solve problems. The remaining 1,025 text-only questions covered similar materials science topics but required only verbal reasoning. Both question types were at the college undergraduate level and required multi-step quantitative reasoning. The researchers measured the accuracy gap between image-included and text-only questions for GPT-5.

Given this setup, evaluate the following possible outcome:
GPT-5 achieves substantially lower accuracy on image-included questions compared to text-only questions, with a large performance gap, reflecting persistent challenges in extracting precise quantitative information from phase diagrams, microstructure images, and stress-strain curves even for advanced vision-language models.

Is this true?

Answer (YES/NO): YES